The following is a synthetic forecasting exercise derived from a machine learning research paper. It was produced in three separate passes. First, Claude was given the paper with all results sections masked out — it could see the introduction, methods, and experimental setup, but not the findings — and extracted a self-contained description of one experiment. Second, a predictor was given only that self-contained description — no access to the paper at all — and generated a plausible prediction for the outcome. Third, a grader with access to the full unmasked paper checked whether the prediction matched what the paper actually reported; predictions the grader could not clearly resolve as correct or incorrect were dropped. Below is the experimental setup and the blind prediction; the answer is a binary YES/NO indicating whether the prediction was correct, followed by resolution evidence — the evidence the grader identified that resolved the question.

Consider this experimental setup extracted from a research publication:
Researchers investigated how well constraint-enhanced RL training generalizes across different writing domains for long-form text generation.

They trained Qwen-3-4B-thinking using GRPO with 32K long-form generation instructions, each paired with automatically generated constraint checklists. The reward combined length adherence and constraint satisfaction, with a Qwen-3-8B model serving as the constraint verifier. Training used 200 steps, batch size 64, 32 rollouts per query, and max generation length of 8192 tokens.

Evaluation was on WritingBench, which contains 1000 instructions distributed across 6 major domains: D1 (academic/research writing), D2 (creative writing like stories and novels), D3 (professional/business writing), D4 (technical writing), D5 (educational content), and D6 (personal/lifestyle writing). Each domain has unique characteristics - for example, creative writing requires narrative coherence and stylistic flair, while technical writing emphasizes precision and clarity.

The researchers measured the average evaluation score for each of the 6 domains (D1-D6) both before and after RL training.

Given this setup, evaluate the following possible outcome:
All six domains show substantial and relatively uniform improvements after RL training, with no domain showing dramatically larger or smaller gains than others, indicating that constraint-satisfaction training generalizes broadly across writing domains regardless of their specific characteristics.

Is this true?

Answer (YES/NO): NO